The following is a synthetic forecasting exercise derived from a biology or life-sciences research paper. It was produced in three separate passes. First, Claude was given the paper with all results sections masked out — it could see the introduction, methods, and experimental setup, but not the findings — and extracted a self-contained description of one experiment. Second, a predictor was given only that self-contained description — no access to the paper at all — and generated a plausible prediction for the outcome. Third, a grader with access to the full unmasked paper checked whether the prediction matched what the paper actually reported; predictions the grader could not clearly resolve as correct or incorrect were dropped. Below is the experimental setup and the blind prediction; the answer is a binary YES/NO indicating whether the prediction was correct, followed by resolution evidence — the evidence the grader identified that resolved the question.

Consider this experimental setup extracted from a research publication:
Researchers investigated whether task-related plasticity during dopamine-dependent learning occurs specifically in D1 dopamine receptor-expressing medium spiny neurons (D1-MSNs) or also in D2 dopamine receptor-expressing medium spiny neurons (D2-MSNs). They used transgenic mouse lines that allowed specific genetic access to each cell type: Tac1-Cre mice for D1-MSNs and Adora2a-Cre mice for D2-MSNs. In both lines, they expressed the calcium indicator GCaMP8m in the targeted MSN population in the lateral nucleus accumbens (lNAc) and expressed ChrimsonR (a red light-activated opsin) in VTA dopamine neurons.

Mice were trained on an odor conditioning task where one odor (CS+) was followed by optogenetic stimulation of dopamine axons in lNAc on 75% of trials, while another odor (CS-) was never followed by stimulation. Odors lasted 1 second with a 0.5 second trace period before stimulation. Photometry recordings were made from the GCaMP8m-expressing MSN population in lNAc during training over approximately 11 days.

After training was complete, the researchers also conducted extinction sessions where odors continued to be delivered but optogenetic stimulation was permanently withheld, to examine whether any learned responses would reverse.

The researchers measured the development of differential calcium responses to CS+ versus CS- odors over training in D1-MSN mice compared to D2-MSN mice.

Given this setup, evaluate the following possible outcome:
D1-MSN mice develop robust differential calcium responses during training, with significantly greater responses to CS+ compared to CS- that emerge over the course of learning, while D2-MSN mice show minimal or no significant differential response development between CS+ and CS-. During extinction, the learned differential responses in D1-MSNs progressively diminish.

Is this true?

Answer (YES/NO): NO